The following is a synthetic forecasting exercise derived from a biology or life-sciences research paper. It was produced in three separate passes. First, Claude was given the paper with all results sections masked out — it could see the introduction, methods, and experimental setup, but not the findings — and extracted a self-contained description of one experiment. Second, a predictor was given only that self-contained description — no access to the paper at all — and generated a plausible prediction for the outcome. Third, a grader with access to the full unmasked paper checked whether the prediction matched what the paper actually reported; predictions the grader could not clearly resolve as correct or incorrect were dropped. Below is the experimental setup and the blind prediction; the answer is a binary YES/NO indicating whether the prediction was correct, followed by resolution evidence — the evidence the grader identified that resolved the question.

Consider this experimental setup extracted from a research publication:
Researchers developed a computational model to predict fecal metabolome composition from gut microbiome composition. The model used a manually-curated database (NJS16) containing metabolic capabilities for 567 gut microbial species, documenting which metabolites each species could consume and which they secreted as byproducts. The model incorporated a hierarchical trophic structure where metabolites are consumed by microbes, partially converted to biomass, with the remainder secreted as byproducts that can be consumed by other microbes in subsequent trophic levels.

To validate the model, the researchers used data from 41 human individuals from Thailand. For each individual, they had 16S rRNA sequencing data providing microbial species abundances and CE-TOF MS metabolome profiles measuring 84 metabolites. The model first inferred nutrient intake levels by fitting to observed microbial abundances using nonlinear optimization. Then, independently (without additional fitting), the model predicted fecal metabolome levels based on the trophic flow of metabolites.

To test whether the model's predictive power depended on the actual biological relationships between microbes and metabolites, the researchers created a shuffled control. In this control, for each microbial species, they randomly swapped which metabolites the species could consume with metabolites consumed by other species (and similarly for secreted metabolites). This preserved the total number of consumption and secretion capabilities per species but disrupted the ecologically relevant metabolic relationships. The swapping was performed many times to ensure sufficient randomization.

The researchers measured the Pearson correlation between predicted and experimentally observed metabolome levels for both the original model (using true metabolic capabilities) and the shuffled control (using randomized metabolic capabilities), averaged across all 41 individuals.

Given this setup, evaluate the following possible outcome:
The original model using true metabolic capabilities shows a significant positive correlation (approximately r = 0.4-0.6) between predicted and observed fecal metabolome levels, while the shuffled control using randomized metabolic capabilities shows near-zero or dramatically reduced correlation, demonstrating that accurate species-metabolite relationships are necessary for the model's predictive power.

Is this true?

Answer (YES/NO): NO